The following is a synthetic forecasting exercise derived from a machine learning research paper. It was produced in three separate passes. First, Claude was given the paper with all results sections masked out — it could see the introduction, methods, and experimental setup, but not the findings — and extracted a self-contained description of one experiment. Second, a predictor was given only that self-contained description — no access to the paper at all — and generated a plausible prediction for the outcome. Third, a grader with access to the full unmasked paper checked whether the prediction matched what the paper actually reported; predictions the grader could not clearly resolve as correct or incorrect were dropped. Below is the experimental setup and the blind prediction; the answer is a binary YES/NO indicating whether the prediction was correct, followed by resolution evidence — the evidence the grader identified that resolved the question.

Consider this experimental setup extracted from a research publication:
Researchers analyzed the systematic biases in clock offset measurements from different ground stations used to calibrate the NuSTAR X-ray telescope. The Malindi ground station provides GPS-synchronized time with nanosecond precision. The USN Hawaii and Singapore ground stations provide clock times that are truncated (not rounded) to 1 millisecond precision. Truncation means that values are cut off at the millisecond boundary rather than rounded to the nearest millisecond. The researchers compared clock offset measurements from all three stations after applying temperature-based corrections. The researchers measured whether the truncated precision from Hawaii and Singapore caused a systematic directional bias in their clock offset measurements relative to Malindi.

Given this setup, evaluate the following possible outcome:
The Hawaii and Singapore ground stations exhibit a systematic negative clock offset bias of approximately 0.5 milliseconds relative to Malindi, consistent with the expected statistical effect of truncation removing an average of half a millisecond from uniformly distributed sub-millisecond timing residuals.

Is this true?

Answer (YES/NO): NO